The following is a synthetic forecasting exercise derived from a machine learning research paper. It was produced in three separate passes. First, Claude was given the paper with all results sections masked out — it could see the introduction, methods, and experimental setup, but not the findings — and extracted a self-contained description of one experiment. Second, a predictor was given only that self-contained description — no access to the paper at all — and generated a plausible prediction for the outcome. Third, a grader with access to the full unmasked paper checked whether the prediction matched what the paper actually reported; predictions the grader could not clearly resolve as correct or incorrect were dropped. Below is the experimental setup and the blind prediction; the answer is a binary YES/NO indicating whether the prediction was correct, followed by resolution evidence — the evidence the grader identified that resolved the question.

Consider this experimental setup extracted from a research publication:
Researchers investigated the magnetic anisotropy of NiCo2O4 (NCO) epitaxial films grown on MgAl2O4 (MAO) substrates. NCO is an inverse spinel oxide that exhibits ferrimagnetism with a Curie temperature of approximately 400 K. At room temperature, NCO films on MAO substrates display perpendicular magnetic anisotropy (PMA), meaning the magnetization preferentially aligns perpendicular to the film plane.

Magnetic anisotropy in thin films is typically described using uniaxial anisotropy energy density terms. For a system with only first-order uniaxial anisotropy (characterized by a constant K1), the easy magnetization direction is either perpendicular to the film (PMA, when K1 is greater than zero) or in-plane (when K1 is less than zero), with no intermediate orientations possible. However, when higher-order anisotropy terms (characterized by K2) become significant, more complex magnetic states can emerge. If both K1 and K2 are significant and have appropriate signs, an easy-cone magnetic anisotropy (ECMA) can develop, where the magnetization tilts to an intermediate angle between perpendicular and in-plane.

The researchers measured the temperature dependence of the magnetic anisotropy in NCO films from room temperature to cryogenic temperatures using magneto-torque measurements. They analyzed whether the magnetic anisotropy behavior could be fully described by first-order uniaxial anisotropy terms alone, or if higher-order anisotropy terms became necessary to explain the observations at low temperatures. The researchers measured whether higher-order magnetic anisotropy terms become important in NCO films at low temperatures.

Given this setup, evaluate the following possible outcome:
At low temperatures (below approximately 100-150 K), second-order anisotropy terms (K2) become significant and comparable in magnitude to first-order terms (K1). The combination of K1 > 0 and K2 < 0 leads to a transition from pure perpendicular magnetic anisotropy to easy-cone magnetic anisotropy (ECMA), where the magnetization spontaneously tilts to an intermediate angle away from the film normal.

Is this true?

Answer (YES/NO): NO